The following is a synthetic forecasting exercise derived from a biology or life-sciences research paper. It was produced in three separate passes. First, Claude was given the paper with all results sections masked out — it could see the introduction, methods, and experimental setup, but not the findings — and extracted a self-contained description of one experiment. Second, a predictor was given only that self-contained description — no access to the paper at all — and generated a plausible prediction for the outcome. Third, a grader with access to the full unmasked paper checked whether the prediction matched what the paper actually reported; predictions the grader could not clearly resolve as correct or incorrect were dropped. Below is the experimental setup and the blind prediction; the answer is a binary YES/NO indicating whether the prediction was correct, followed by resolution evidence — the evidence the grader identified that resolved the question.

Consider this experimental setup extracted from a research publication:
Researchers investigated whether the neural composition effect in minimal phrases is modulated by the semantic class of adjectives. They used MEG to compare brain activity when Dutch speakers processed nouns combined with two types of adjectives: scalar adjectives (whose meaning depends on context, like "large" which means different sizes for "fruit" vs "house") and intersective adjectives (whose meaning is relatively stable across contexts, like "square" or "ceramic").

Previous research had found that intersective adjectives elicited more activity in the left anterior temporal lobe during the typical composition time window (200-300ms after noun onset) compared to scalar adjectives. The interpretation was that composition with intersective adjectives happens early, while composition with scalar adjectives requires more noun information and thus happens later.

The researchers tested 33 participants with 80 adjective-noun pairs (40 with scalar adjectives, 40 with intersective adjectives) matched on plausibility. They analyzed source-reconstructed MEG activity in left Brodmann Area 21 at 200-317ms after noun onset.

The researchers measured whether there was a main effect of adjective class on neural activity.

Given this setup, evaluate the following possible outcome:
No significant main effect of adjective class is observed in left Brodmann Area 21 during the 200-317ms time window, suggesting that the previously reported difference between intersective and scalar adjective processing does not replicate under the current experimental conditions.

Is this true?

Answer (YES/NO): YES